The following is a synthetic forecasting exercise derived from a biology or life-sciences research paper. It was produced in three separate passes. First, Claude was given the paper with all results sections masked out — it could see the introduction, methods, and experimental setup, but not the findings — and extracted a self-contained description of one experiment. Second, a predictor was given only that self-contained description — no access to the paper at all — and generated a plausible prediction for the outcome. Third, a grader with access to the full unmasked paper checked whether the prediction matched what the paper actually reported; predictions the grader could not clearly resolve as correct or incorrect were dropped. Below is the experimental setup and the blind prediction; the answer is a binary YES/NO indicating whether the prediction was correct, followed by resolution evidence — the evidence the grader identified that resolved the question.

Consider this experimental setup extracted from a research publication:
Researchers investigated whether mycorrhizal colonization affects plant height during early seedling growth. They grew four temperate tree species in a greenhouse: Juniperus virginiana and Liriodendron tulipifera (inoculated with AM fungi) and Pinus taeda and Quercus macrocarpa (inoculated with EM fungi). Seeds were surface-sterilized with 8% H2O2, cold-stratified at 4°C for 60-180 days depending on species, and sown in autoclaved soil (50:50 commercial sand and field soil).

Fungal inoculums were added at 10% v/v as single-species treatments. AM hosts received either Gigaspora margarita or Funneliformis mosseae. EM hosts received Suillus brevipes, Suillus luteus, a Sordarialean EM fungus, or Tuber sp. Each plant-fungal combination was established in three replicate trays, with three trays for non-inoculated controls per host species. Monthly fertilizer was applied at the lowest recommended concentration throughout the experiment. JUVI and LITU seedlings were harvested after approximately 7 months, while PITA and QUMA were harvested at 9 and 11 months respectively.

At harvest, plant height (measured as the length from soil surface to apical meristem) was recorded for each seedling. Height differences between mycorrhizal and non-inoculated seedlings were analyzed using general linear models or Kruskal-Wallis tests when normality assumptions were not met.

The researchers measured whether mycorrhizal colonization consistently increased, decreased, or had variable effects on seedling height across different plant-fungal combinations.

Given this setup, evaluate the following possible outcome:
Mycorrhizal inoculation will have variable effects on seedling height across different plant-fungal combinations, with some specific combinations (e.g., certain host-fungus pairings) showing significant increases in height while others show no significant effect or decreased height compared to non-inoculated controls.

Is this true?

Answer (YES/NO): NO